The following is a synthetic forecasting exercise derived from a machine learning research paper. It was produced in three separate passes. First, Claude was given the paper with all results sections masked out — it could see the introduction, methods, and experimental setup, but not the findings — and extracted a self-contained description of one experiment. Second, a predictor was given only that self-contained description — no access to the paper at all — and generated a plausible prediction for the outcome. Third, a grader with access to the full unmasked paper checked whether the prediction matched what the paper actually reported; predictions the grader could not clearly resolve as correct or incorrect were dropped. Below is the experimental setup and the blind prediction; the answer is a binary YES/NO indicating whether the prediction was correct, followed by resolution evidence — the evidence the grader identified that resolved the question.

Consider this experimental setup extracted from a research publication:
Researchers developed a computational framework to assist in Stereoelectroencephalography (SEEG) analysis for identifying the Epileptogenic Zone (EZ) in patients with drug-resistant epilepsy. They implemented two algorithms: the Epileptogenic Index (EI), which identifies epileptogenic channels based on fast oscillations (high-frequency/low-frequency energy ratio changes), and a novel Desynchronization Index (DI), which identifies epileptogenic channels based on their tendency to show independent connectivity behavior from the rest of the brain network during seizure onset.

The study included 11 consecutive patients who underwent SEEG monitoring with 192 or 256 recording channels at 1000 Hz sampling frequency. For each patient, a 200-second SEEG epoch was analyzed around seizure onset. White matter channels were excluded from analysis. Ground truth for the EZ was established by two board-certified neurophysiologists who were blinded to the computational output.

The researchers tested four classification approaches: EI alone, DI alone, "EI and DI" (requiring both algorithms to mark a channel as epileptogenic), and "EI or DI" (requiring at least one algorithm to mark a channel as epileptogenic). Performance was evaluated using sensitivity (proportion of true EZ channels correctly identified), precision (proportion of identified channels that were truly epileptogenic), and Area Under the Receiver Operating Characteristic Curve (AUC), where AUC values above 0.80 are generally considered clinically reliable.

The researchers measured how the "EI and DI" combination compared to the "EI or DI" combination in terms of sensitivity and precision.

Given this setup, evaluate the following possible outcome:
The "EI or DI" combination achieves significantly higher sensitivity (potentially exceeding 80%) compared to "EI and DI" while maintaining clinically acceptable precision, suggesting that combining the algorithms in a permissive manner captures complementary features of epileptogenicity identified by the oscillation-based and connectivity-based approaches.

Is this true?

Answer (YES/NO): NO